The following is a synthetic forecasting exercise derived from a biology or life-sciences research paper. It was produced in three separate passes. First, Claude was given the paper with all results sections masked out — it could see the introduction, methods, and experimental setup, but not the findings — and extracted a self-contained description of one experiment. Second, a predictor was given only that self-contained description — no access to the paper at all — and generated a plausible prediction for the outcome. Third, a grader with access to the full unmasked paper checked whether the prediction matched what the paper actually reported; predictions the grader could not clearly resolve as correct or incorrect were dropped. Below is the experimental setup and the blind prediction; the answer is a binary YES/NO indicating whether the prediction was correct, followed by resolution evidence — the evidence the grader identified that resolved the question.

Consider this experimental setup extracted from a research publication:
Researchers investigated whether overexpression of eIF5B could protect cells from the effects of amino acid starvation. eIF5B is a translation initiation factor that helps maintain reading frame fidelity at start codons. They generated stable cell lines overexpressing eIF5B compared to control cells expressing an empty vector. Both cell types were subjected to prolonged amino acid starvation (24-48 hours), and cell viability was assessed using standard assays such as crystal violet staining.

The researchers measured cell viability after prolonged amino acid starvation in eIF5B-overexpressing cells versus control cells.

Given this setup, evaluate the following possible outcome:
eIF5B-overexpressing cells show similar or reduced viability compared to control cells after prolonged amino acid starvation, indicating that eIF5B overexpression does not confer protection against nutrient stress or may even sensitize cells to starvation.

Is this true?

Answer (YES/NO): YES